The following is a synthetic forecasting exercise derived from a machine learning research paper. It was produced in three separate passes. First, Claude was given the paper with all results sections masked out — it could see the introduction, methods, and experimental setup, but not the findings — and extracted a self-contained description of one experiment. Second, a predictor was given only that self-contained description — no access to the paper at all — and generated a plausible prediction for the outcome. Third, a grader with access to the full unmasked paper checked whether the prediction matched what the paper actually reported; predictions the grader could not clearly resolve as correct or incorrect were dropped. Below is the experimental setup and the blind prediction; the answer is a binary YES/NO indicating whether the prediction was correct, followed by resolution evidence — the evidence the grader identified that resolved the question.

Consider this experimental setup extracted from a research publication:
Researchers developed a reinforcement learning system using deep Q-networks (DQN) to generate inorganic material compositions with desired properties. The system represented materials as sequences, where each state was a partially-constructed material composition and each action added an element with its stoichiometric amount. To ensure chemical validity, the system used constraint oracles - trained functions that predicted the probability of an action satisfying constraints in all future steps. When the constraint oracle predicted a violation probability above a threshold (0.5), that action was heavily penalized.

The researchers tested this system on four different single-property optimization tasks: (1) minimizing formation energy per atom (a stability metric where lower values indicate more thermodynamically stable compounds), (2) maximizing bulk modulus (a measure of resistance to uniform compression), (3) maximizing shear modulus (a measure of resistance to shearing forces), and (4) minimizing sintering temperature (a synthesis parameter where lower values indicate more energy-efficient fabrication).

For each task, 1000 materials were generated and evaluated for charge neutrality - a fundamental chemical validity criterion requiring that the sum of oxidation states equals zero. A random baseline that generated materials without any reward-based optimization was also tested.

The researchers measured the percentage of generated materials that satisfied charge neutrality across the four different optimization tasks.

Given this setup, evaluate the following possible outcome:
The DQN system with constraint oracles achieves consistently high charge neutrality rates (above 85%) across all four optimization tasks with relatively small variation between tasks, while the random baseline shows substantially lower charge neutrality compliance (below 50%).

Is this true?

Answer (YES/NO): NO